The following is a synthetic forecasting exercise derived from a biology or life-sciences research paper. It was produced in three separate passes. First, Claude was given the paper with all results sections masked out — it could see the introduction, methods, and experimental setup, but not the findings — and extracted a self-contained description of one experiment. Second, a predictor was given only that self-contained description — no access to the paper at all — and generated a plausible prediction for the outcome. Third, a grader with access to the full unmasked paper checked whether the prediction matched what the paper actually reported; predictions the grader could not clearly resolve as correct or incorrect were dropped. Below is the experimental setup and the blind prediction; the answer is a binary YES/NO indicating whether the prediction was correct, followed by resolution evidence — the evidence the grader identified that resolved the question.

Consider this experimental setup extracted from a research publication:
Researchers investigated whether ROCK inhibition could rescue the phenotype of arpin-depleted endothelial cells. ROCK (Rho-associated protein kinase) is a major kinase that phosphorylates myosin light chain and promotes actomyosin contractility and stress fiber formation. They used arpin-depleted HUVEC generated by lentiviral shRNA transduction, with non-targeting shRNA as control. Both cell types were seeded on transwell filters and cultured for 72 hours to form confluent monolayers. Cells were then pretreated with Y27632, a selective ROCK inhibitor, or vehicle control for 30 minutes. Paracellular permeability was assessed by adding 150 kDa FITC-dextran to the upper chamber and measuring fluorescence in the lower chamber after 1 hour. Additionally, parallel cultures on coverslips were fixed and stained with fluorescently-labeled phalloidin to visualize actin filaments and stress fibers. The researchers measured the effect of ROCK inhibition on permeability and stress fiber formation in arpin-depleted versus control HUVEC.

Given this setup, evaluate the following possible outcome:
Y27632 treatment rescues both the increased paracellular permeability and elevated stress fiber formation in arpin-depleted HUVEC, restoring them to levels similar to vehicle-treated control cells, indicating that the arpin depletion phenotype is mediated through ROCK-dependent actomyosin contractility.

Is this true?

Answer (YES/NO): NO